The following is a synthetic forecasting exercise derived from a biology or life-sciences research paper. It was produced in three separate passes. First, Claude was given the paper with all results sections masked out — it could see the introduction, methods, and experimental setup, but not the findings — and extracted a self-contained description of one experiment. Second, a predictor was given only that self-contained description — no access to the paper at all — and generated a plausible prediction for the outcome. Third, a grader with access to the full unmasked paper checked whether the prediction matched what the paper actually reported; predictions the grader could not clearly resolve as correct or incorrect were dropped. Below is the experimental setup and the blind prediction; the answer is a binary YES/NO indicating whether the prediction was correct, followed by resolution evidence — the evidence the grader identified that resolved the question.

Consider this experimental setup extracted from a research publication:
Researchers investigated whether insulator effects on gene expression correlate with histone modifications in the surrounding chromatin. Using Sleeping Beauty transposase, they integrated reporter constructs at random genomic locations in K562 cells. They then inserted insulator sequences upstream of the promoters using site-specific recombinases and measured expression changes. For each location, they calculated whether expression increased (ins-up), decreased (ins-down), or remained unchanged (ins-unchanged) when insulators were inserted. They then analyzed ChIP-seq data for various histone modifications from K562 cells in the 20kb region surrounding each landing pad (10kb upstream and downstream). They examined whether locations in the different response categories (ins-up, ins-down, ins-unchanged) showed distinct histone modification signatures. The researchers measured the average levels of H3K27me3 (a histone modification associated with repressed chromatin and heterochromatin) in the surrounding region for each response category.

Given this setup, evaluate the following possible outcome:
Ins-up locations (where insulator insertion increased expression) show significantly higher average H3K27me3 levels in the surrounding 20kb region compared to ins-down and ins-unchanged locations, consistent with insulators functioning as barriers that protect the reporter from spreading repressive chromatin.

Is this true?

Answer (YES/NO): NO